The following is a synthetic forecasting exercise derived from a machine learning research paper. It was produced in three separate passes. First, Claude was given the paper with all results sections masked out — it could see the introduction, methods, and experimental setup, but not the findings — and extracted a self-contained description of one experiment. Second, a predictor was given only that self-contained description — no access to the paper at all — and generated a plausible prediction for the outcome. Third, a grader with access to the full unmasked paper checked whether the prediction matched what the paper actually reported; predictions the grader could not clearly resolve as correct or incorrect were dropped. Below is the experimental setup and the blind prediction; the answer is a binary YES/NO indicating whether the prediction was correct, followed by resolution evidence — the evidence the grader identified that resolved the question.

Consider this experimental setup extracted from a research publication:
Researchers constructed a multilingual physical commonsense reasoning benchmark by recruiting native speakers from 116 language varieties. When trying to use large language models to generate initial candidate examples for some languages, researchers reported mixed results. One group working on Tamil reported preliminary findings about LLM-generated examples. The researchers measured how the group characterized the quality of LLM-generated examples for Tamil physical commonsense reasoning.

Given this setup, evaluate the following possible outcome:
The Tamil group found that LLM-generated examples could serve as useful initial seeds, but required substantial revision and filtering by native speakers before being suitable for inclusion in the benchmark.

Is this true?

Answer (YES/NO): NO